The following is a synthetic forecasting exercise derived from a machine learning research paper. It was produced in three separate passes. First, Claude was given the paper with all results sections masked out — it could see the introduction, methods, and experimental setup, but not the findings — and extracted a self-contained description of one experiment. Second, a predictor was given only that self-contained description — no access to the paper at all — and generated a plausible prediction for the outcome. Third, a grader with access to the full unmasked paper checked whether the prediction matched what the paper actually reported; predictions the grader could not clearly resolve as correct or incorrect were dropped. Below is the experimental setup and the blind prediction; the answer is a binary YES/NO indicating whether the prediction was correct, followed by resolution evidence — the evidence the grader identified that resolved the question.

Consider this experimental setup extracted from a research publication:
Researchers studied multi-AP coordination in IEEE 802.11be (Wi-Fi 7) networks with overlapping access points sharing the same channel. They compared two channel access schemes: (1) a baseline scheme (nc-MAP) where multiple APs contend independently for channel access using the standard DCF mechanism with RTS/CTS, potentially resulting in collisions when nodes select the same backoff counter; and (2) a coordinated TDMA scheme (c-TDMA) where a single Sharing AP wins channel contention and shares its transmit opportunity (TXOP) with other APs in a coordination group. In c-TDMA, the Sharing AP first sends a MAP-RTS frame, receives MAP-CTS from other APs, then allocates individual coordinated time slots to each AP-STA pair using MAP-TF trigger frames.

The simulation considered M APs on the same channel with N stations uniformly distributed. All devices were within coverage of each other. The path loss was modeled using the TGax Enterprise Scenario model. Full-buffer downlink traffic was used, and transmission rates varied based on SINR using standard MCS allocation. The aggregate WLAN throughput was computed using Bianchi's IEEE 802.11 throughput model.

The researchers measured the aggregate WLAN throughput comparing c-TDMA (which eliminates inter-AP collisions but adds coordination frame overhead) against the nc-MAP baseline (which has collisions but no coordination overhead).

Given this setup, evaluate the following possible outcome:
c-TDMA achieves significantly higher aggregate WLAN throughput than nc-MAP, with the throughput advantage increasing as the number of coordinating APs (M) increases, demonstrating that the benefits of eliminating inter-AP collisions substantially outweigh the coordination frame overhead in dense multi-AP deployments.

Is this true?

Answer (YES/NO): NO